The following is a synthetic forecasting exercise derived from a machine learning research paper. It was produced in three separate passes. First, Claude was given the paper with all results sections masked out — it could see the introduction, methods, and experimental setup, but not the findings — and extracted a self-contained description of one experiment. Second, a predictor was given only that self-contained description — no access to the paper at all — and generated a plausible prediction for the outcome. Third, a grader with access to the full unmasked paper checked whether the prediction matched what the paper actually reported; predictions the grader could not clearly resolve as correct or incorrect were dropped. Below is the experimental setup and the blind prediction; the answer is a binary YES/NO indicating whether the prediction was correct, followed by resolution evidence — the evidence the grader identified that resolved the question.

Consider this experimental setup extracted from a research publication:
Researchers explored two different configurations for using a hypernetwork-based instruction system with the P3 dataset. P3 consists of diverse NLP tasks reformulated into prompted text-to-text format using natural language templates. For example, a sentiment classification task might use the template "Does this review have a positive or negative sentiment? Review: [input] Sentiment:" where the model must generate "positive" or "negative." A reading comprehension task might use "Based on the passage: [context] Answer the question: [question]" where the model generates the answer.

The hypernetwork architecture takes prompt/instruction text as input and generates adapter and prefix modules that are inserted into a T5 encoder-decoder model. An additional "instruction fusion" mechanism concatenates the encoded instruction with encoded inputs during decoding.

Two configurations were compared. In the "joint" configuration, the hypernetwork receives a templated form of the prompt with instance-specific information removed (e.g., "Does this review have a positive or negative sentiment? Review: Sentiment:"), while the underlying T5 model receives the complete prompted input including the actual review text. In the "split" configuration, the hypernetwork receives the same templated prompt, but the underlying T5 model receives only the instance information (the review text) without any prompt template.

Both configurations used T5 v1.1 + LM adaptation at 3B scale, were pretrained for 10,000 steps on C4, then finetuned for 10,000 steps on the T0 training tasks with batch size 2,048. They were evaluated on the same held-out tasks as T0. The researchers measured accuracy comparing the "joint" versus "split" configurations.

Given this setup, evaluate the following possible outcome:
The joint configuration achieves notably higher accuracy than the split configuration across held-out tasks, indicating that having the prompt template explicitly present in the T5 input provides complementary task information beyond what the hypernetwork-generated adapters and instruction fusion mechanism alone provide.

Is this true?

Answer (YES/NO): YES